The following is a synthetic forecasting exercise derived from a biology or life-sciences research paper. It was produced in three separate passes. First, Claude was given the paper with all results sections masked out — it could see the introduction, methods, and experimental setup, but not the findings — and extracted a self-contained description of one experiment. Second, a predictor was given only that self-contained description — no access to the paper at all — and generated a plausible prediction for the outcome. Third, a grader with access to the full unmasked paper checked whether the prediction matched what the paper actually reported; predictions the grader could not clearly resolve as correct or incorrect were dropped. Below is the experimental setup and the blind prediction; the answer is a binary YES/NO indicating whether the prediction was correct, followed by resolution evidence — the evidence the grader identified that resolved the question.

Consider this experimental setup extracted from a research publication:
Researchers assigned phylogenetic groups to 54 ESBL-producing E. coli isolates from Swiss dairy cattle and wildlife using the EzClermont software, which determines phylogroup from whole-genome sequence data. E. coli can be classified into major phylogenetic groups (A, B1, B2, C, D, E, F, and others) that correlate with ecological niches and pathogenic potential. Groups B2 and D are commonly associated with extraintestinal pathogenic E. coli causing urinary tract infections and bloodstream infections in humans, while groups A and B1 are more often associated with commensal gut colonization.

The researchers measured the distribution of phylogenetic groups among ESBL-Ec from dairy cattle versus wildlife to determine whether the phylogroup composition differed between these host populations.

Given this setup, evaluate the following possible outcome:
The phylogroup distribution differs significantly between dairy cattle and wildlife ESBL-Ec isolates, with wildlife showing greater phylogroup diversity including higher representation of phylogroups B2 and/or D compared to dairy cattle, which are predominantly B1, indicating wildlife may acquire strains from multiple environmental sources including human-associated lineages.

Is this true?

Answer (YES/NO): YES